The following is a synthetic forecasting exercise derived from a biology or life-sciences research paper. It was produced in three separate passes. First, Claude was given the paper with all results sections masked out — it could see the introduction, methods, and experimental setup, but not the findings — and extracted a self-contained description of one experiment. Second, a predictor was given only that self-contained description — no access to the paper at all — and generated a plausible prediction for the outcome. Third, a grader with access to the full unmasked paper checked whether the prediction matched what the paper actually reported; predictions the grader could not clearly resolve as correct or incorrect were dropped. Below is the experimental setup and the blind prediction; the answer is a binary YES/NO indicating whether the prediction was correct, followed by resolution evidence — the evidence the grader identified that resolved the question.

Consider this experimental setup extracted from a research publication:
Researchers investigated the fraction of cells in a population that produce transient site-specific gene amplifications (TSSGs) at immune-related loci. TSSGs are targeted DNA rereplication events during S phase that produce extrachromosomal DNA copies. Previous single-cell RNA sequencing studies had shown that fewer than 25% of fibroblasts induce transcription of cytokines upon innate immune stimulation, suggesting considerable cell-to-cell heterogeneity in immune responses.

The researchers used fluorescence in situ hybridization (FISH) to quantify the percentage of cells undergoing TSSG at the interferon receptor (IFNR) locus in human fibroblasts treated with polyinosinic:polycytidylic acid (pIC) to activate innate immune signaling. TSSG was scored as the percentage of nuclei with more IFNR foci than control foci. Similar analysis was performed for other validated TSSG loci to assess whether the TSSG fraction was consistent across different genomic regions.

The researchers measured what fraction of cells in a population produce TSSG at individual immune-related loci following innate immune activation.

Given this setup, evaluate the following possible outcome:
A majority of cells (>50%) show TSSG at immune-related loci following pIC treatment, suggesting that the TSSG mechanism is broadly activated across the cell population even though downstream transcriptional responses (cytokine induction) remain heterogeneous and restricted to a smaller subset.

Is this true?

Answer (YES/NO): NO